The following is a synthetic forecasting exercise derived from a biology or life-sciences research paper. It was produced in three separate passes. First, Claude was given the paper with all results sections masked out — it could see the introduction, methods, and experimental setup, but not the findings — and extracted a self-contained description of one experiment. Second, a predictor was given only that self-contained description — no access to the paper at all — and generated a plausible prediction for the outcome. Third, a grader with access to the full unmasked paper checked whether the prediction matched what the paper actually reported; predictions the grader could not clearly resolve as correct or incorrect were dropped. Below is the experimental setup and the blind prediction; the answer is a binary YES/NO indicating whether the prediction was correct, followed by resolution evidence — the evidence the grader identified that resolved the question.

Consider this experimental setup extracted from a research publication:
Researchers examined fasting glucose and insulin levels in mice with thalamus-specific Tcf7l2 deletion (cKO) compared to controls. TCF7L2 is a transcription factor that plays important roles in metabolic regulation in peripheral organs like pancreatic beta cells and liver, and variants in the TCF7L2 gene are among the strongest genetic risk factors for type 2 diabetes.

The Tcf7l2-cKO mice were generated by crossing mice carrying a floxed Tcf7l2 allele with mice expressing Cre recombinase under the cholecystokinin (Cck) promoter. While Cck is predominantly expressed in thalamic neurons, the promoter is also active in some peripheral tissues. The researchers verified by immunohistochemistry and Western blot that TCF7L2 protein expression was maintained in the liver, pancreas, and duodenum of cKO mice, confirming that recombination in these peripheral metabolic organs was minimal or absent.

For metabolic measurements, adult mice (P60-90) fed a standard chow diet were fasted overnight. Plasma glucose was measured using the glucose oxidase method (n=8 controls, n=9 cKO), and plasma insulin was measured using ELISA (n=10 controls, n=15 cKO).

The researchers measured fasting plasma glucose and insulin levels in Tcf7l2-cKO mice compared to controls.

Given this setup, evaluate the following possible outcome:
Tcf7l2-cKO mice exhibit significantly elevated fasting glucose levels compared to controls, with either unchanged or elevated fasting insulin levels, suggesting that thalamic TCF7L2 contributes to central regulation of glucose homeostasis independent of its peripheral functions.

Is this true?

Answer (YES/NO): NO